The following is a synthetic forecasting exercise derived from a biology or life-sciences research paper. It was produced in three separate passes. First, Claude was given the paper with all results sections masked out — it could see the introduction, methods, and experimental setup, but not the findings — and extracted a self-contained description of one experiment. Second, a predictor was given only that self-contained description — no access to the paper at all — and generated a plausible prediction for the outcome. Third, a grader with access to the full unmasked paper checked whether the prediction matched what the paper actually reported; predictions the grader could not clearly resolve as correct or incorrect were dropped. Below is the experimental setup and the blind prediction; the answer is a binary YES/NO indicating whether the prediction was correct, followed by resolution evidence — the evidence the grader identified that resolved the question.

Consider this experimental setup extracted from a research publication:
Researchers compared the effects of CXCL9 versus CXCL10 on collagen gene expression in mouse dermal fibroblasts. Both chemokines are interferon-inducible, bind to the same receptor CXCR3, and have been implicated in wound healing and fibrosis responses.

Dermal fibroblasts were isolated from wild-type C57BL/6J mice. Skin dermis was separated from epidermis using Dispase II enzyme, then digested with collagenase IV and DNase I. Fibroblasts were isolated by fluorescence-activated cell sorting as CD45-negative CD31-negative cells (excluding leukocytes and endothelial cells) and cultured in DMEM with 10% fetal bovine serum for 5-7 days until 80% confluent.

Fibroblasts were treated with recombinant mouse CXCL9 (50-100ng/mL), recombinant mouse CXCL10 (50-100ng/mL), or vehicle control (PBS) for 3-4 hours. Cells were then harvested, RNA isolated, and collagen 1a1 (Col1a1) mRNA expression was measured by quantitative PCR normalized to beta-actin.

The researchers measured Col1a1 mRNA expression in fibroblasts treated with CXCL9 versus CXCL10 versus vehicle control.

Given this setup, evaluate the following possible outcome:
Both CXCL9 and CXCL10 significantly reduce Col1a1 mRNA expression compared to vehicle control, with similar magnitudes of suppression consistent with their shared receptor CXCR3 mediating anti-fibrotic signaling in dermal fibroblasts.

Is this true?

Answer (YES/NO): NO